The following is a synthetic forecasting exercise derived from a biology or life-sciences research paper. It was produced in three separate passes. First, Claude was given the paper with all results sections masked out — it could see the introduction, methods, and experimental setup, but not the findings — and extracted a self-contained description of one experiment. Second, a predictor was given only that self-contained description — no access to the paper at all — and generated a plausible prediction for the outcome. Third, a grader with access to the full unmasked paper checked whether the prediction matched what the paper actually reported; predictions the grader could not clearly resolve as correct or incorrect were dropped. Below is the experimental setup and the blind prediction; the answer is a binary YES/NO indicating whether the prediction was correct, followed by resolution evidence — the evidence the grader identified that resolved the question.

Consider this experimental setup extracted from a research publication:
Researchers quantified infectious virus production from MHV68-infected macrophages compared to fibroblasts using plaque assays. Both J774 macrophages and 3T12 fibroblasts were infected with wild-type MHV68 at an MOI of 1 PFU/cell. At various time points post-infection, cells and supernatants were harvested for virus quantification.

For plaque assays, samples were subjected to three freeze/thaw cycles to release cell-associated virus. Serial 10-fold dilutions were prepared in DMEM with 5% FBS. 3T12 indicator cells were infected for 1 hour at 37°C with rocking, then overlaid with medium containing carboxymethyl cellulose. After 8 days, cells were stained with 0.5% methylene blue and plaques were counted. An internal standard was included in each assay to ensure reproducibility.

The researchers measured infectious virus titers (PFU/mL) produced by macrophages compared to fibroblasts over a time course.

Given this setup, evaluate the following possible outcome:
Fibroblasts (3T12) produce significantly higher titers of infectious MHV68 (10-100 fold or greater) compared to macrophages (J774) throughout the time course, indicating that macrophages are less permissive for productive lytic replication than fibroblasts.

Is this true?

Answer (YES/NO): YES